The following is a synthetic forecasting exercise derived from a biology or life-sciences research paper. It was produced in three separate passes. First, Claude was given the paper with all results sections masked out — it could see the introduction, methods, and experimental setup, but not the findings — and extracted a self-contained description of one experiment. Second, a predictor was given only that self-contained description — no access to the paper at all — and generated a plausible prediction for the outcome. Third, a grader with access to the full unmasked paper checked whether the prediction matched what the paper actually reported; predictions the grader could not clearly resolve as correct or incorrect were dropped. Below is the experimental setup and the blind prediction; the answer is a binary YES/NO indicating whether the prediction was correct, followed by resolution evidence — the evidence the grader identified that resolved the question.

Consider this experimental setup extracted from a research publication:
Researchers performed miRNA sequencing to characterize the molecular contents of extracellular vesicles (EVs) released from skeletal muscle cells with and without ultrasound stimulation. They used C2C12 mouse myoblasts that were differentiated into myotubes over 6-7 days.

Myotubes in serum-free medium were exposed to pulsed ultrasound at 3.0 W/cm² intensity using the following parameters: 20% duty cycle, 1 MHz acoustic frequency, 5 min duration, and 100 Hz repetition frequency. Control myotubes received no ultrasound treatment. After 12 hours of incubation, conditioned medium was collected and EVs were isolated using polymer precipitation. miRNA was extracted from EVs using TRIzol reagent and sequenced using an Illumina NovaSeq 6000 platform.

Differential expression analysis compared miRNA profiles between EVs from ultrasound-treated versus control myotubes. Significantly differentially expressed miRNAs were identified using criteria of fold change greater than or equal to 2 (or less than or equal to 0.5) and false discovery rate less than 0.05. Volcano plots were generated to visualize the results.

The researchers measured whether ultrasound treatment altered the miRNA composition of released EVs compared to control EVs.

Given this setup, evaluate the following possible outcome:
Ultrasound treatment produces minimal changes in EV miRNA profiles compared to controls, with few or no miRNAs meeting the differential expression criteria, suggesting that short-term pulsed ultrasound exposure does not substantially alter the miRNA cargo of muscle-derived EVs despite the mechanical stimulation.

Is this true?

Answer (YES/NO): NO